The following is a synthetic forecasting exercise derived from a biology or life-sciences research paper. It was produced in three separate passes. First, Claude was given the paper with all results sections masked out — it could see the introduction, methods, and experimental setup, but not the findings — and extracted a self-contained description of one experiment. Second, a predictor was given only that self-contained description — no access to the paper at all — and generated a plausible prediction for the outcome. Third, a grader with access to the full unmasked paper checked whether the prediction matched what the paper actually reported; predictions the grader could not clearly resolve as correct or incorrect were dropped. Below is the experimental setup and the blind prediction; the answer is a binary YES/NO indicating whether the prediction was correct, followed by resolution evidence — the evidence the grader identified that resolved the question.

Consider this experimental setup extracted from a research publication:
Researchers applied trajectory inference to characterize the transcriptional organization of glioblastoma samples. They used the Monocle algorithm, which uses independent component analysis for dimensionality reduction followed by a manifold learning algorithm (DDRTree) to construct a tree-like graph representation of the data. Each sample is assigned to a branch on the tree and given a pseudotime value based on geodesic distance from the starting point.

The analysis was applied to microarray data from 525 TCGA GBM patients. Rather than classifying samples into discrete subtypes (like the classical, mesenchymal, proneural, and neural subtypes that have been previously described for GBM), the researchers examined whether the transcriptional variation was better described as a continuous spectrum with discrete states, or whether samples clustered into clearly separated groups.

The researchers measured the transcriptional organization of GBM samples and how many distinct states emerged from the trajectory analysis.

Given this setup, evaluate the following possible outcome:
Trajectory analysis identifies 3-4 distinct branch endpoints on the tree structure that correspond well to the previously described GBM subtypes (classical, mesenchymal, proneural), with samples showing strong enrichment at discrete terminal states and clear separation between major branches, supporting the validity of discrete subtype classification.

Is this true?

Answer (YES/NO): NO